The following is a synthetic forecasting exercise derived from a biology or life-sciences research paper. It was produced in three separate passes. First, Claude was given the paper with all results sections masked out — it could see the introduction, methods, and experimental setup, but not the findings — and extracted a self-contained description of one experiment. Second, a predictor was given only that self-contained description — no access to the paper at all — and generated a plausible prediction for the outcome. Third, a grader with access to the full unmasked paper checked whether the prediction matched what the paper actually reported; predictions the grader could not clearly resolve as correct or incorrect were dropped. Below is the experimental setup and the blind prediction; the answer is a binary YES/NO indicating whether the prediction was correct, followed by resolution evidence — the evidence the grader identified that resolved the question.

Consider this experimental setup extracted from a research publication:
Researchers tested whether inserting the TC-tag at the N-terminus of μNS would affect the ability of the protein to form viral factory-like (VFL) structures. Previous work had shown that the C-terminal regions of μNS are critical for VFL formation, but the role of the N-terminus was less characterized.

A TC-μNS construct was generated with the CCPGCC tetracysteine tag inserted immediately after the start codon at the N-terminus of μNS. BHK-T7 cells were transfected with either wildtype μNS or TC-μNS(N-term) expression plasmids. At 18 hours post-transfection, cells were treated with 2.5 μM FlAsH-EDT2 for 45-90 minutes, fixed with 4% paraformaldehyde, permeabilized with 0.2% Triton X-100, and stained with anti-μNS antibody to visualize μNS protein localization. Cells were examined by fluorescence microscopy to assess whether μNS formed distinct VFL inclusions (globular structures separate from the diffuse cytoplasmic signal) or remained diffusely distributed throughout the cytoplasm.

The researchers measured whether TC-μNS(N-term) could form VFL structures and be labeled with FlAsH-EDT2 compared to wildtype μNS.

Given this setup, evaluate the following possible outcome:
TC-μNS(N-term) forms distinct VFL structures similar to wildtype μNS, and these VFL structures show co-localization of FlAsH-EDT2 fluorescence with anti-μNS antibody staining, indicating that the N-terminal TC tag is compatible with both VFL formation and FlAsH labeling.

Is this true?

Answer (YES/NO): YES